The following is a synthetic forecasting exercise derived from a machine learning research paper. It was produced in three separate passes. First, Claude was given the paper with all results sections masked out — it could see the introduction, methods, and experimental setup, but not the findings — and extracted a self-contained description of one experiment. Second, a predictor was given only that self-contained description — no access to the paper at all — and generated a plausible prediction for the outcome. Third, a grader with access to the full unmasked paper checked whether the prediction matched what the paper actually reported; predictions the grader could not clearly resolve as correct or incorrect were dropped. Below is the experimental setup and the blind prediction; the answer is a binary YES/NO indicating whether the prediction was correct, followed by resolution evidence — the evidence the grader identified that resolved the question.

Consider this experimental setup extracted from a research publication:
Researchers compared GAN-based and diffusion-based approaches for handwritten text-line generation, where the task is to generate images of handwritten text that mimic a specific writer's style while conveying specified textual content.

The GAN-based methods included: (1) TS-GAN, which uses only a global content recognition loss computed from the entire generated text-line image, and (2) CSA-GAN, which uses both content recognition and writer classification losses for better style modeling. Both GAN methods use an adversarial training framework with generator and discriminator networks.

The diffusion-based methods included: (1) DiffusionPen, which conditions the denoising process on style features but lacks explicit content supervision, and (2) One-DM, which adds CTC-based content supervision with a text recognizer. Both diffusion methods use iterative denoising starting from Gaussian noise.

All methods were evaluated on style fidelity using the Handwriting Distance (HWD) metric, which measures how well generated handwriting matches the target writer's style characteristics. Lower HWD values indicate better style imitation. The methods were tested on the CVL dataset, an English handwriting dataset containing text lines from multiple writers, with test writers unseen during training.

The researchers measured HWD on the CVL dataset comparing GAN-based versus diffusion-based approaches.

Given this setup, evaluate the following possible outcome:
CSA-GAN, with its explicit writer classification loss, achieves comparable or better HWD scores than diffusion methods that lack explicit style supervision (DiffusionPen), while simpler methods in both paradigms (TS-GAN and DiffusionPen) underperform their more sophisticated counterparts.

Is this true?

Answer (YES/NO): NO